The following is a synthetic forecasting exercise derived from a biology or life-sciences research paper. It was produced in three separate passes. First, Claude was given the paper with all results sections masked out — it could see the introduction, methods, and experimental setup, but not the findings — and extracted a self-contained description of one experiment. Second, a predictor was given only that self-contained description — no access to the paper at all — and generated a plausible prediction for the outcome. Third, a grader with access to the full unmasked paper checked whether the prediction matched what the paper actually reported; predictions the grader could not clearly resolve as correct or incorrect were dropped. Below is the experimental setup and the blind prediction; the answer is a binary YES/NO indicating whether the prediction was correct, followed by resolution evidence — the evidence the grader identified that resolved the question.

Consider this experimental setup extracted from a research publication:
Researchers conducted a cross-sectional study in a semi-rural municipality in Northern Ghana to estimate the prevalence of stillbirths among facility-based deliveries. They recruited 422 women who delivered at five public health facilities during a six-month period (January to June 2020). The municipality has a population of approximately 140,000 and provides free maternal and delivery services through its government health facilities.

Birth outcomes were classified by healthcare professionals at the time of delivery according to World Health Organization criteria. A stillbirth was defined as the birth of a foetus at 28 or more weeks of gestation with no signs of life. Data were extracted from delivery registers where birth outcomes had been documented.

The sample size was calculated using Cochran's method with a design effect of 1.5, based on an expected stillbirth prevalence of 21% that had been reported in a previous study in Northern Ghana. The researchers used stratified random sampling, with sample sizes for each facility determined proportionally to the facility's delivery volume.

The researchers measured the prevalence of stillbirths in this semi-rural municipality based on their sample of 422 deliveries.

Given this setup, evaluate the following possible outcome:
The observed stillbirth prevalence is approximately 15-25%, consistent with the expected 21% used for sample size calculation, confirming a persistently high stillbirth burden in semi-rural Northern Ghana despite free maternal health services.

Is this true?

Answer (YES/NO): NO